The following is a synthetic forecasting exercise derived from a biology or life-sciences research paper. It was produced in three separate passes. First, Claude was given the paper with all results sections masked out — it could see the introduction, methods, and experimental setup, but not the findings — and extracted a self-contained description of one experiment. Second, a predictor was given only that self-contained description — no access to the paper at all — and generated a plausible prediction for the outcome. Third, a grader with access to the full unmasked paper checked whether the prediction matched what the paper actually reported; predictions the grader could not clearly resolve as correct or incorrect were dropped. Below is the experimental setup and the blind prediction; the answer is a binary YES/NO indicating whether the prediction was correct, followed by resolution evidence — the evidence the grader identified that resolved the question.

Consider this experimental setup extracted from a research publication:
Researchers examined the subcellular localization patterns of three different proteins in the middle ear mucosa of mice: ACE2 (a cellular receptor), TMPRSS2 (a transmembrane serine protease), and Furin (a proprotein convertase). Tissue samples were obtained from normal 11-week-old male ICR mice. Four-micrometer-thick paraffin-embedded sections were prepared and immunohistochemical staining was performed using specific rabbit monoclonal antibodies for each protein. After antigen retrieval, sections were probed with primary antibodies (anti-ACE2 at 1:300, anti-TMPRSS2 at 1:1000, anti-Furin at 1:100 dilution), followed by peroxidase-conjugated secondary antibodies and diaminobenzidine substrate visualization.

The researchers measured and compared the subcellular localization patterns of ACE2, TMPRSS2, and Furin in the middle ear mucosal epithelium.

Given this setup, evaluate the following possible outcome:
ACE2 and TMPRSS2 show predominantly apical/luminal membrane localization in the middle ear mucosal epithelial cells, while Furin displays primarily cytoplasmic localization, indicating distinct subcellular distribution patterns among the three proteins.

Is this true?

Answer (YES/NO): NO